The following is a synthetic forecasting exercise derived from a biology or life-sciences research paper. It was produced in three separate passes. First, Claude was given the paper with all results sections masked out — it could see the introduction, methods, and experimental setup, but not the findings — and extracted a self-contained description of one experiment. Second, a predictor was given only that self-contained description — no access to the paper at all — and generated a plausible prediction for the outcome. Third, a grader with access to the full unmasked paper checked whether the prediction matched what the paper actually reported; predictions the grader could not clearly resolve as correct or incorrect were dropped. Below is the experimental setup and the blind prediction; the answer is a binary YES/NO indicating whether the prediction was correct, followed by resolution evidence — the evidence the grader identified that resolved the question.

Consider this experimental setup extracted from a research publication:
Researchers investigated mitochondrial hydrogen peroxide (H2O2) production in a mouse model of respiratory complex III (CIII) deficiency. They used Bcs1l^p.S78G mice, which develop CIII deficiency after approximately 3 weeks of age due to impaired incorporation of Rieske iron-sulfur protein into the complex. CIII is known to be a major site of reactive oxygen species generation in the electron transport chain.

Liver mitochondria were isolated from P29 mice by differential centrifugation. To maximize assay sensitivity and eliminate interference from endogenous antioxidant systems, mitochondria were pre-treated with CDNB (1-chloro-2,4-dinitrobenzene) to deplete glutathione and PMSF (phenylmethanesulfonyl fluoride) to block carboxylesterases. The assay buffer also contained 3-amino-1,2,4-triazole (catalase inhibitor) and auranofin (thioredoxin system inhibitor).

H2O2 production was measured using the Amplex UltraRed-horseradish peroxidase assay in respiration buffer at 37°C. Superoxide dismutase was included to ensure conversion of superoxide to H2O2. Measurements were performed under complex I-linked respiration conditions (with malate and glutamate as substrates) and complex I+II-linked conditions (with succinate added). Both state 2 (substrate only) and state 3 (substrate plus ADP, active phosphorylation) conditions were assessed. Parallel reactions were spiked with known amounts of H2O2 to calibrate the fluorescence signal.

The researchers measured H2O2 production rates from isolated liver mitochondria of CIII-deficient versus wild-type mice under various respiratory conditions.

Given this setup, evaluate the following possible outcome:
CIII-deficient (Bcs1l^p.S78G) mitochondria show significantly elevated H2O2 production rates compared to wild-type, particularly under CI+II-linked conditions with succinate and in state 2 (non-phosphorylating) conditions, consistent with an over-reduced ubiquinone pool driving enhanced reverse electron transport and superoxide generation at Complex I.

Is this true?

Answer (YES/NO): NO